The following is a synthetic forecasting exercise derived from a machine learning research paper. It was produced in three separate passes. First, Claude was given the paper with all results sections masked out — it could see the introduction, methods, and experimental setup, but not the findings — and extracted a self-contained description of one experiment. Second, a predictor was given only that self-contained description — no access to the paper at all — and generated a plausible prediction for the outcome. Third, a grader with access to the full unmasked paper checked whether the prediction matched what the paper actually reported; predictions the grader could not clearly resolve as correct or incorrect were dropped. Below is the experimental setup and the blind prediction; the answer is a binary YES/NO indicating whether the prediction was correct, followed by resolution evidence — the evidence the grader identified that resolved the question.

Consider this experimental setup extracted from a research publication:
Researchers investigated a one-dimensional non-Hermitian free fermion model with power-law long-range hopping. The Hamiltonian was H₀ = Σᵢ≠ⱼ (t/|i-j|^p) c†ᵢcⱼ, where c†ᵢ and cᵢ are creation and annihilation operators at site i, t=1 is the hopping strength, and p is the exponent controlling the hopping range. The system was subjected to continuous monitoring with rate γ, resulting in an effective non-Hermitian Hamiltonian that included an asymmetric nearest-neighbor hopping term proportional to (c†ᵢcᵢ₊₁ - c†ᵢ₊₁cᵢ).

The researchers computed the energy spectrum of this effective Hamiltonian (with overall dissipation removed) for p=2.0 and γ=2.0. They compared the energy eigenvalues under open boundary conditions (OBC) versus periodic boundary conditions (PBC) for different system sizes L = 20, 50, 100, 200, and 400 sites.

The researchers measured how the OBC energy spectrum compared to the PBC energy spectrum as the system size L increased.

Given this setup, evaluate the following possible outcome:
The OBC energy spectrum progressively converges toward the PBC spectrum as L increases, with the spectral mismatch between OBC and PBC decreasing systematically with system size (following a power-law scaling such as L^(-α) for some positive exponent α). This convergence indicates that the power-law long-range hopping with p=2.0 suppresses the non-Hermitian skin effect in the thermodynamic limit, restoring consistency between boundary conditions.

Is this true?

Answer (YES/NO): NO